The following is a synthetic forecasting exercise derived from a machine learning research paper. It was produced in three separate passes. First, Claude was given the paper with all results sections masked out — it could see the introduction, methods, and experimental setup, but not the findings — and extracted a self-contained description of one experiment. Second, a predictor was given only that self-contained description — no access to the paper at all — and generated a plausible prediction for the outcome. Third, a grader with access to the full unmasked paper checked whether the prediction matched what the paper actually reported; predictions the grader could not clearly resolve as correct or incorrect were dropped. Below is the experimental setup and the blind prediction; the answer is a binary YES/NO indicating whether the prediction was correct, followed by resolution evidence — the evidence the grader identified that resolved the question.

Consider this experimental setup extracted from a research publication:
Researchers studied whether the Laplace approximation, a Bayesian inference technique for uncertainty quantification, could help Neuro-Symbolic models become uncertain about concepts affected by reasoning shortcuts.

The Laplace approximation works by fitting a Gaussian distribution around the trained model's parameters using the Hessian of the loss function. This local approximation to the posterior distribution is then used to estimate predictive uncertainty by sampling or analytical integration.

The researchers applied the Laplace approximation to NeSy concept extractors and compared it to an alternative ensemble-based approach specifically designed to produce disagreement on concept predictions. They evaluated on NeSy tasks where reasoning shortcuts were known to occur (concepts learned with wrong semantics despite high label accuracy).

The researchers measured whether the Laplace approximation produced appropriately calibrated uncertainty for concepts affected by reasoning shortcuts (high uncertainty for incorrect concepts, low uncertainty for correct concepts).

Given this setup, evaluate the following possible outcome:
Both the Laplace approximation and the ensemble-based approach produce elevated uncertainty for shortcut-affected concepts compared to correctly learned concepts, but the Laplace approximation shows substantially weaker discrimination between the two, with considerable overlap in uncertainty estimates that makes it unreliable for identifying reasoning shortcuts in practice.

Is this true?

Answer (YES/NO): NO